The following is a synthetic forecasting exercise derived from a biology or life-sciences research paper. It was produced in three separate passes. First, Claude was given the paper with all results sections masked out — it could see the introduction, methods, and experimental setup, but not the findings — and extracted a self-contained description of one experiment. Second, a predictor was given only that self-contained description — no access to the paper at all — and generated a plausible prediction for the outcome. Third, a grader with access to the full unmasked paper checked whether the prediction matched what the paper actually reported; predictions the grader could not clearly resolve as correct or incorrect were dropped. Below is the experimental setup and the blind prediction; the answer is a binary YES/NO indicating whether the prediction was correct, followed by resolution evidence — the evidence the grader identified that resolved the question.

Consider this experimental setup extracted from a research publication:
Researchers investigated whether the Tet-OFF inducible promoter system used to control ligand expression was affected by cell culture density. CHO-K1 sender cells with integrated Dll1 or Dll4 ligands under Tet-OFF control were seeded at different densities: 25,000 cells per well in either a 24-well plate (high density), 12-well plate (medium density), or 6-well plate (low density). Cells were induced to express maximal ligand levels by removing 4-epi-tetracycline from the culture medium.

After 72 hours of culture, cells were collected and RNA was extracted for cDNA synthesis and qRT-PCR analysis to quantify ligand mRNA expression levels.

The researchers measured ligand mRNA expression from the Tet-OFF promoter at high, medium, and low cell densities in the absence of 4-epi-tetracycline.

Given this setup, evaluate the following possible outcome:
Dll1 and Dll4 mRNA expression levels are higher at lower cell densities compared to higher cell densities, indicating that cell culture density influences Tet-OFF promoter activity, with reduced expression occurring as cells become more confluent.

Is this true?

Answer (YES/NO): NO